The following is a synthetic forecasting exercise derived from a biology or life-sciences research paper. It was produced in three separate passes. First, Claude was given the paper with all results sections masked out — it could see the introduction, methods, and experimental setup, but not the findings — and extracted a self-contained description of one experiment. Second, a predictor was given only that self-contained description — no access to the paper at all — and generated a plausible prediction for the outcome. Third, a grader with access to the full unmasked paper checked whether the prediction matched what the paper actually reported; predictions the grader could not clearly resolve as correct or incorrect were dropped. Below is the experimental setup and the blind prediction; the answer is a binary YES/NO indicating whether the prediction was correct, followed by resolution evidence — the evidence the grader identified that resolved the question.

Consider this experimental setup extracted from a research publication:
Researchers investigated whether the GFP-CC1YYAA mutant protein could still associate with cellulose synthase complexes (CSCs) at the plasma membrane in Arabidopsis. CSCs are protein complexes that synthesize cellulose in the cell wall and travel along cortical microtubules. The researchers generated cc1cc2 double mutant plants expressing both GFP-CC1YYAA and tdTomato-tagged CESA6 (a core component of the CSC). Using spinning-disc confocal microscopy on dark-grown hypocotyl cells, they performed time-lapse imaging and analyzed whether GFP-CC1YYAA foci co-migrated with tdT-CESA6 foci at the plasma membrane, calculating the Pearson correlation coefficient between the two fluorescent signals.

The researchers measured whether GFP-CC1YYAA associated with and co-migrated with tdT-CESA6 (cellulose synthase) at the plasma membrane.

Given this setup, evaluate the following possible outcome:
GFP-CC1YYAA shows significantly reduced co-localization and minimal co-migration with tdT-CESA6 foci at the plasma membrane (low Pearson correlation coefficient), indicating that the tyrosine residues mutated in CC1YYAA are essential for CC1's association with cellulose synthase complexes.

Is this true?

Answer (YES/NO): NO